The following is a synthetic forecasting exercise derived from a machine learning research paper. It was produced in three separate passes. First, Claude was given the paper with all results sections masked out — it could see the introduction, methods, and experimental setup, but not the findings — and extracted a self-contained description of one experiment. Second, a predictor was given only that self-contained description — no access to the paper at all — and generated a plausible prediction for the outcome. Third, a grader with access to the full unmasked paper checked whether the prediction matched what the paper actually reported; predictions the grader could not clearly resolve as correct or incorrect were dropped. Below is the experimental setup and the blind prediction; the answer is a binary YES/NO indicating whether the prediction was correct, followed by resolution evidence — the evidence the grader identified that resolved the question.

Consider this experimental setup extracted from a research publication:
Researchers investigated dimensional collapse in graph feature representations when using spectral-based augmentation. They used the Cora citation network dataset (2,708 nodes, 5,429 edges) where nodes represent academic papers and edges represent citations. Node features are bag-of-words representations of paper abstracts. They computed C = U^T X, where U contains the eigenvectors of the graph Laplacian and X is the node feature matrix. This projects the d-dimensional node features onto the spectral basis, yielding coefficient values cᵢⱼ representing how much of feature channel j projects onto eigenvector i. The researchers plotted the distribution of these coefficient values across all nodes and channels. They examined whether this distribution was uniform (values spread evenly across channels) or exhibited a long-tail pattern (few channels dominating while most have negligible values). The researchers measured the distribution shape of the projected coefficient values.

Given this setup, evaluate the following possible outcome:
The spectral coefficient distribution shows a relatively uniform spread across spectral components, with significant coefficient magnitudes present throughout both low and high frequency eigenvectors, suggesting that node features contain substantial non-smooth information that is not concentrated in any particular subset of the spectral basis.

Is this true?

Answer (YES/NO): NO